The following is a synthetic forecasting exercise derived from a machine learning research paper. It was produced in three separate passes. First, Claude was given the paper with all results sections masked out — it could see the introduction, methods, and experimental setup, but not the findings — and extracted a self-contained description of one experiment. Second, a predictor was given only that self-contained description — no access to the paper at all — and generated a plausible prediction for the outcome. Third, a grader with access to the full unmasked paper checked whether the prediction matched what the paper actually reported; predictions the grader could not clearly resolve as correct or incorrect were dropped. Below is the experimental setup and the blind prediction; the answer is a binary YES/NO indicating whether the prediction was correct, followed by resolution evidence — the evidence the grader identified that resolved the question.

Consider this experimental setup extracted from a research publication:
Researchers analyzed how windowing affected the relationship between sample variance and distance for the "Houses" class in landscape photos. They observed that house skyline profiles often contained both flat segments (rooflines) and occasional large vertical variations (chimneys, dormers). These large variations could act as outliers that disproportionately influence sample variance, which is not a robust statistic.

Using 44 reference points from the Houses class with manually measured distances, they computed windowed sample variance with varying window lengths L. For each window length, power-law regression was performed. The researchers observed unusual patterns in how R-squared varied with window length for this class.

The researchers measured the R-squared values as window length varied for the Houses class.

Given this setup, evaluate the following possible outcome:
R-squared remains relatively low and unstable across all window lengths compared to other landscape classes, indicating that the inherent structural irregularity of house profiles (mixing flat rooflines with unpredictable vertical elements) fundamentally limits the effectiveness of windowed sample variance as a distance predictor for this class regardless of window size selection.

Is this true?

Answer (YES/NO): NO